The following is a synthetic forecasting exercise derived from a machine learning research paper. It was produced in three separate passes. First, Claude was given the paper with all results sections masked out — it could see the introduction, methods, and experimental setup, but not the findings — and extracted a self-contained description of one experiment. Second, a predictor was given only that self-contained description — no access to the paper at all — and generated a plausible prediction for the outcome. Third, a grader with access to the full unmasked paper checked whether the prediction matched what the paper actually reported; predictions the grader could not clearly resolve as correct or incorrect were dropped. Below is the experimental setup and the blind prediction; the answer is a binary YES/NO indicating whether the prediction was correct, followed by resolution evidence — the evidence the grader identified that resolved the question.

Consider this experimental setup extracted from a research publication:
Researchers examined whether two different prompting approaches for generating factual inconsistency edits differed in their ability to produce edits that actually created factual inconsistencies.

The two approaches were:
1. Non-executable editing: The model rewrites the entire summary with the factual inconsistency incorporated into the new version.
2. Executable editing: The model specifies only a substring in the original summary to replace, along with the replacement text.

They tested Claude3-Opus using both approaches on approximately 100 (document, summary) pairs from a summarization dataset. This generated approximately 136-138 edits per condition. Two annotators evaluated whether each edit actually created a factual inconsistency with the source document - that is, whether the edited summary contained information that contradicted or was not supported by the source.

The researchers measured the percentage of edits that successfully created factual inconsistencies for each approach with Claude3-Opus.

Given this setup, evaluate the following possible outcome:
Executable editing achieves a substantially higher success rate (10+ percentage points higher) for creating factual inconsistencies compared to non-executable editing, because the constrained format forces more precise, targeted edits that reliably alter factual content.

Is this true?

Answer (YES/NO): NO